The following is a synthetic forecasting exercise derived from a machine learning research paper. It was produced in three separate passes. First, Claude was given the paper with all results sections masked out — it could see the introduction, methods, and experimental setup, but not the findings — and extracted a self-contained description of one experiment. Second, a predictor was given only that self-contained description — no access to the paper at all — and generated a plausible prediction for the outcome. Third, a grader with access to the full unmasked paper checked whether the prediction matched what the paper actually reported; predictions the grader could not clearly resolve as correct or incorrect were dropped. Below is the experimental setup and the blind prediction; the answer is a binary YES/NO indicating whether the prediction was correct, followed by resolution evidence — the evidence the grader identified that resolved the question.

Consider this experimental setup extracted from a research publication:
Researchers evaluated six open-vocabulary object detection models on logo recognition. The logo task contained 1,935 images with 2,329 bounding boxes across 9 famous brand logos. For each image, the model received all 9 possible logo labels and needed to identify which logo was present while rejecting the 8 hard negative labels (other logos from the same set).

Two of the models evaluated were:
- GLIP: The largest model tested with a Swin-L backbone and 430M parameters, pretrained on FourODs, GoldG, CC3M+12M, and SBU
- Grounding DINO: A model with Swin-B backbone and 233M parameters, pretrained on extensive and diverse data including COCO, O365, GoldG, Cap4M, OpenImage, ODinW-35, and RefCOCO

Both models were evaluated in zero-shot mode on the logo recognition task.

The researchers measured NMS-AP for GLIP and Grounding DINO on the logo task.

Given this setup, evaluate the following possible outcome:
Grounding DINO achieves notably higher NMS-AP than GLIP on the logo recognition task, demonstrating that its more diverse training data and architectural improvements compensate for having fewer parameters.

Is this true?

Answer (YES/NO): NO